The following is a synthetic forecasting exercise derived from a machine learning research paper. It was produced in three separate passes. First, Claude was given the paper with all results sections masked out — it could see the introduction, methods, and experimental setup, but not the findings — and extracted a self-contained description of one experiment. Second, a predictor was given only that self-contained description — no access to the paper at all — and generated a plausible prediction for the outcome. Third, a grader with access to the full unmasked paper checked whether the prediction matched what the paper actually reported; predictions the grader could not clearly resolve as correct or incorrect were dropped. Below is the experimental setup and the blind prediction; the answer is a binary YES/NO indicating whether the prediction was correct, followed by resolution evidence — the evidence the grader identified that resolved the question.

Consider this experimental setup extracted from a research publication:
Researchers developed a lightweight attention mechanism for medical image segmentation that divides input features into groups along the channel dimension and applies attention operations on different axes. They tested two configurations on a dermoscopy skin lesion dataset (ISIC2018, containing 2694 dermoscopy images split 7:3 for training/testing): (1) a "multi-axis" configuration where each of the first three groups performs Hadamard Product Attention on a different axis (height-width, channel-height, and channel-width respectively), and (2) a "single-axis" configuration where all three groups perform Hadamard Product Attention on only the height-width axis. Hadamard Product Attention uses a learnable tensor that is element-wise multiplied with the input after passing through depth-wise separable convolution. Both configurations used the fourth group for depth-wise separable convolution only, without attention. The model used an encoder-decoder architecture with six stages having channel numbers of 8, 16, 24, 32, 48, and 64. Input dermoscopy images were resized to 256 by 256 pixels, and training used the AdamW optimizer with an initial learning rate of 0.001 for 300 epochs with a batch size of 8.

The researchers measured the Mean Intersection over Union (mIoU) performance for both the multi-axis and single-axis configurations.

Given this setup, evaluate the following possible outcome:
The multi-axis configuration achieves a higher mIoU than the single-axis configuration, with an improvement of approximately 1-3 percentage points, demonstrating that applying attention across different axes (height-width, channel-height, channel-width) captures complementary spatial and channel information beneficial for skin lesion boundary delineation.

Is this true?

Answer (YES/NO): NO